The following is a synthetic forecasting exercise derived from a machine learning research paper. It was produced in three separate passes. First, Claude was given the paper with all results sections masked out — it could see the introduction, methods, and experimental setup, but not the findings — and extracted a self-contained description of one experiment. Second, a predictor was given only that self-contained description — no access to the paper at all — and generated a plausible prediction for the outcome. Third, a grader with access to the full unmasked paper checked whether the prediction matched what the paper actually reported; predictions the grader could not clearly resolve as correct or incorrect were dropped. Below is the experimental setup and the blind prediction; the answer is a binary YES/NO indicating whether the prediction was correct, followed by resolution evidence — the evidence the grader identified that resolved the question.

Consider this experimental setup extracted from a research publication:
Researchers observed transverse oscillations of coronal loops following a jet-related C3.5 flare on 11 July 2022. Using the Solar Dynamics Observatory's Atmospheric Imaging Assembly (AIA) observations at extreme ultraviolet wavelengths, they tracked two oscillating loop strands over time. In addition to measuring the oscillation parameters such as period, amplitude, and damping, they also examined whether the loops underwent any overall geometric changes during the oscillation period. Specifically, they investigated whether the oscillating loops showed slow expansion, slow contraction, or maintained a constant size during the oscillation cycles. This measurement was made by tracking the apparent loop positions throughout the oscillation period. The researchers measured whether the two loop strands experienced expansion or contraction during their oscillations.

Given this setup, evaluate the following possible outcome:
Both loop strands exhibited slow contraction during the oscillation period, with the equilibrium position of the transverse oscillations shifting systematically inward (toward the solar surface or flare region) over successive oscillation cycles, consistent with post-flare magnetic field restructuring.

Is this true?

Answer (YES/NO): NO